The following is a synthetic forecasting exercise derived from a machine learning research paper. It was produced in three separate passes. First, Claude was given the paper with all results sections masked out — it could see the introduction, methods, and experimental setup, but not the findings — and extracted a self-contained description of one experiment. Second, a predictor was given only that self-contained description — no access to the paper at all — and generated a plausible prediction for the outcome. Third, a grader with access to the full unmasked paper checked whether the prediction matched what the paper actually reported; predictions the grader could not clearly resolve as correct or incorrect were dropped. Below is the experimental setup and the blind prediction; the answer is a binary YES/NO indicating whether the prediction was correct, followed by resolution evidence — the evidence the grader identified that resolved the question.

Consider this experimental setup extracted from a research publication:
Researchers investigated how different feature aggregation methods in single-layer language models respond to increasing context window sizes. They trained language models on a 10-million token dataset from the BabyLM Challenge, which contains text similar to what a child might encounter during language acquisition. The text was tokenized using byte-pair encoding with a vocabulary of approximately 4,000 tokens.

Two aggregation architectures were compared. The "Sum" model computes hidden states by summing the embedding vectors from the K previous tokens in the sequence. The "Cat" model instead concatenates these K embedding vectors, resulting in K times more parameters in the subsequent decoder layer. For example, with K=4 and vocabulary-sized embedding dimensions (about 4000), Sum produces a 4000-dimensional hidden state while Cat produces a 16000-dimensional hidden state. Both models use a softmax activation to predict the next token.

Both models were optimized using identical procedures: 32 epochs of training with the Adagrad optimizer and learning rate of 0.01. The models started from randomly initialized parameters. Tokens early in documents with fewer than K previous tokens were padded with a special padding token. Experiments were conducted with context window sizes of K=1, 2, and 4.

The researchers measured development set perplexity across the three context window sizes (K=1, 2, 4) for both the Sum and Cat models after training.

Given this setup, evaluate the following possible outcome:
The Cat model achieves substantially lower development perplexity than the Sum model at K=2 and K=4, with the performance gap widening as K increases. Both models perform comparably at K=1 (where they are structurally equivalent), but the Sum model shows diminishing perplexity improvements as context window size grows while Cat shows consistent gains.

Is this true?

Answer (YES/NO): NO